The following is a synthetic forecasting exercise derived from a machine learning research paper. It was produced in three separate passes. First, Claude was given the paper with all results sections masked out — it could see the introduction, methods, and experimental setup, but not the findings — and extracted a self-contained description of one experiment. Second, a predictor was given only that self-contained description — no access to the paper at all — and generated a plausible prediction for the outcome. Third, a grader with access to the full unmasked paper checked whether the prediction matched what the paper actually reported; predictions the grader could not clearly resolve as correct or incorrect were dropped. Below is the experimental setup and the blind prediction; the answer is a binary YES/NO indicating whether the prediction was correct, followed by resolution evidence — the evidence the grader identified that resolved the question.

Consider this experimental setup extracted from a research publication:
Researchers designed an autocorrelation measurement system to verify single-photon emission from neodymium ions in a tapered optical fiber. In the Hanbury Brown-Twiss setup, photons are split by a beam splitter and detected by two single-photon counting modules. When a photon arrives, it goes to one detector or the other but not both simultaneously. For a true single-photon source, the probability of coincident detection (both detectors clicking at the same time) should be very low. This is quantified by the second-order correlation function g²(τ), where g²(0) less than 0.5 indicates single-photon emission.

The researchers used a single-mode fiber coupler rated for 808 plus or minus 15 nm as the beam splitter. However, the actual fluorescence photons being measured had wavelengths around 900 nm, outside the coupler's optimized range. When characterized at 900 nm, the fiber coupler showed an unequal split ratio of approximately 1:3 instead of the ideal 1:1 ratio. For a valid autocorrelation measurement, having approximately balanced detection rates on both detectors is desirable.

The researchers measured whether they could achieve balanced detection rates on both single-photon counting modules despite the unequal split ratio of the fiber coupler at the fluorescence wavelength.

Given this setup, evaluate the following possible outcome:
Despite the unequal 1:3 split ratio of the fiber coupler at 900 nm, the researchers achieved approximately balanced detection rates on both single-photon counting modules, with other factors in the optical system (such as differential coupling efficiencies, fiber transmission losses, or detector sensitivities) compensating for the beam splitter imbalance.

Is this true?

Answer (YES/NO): NO